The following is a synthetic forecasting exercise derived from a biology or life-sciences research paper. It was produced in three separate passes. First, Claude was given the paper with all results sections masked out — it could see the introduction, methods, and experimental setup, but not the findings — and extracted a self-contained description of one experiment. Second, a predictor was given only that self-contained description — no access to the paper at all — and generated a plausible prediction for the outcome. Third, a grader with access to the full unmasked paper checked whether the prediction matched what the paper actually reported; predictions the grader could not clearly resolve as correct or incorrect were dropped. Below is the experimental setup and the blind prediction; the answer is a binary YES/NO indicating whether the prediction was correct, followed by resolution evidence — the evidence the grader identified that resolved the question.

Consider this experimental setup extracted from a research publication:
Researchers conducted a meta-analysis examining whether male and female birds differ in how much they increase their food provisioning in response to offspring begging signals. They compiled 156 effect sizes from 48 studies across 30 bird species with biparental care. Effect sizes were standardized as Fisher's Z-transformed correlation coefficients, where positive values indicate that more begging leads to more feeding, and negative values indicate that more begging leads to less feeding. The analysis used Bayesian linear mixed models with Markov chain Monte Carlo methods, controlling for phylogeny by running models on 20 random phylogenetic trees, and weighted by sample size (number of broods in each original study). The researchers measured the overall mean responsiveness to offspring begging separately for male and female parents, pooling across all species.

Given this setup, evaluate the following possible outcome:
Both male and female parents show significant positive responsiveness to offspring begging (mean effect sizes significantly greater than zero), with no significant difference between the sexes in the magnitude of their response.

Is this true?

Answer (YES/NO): YES